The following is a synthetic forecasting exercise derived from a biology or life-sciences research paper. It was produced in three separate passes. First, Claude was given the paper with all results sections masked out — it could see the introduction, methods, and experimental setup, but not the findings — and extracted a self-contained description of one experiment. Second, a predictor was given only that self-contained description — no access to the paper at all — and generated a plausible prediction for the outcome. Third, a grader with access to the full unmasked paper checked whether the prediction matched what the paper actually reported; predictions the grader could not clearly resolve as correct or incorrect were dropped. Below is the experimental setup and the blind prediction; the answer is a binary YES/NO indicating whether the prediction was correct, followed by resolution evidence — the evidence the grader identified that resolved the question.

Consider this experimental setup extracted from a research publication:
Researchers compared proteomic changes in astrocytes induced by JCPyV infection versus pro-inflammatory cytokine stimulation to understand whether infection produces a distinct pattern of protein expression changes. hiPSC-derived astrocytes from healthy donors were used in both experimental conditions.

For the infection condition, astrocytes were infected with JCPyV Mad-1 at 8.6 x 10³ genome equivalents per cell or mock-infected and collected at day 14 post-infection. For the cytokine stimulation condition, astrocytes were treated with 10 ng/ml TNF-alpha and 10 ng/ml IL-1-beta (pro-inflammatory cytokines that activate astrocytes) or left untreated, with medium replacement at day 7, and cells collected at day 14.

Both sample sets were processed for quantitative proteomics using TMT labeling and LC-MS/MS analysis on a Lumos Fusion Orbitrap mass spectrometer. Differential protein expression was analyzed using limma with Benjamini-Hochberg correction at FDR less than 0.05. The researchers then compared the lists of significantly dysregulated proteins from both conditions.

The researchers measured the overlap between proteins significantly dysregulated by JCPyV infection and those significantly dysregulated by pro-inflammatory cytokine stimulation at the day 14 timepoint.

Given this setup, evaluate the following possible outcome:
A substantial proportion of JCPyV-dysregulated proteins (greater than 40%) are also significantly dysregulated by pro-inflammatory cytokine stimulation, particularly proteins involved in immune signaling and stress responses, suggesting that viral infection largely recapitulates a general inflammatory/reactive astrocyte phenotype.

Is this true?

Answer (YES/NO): NO